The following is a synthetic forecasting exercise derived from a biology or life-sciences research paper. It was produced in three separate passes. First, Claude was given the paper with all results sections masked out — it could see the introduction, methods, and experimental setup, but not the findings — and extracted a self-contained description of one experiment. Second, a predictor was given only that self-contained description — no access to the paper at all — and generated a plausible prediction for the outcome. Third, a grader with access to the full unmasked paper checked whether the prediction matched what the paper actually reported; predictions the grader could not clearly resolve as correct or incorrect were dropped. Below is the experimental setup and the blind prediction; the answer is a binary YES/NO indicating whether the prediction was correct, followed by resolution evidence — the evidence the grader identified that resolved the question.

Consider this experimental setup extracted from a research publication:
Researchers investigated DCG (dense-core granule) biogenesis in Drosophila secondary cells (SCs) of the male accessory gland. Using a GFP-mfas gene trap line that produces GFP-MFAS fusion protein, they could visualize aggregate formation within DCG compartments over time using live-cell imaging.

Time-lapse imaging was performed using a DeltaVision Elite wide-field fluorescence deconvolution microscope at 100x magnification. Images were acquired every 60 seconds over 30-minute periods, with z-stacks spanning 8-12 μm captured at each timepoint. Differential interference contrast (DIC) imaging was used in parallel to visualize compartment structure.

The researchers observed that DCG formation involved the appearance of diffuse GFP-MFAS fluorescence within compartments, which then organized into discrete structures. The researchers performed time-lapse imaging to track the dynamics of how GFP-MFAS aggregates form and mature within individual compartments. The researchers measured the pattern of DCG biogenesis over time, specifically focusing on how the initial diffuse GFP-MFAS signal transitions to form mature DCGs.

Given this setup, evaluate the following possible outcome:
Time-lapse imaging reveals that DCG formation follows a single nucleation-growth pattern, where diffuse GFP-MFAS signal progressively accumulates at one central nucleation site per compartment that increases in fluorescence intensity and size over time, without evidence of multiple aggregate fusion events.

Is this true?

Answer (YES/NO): NO